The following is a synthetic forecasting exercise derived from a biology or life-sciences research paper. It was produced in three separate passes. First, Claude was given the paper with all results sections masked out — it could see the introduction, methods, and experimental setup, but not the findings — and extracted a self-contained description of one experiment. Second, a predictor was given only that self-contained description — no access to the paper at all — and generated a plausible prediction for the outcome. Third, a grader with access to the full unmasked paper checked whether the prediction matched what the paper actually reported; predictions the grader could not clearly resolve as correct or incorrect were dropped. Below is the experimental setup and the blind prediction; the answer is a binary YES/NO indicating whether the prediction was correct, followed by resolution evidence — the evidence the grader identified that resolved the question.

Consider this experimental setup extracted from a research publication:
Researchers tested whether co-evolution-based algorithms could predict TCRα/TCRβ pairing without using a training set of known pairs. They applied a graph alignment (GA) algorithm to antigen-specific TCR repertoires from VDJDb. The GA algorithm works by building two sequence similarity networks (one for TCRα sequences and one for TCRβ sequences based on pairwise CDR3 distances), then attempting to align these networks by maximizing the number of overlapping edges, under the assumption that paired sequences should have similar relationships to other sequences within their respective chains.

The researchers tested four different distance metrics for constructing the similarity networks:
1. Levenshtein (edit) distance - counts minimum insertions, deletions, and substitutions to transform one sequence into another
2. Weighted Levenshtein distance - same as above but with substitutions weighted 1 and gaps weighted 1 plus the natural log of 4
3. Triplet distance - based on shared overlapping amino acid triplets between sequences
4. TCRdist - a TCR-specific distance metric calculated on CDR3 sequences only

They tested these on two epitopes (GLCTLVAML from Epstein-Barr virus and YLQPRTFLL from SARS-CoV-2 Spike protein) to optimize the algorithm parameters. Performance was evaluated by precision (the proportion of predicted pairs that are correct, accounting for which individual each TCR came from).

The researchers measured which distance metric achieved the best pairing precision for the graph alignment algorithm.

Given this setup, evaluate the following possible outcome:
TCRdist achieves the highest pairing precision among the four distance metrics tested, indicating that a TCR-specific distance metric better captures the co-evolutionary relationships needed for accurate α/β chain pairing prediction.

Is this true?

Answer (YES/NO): NO